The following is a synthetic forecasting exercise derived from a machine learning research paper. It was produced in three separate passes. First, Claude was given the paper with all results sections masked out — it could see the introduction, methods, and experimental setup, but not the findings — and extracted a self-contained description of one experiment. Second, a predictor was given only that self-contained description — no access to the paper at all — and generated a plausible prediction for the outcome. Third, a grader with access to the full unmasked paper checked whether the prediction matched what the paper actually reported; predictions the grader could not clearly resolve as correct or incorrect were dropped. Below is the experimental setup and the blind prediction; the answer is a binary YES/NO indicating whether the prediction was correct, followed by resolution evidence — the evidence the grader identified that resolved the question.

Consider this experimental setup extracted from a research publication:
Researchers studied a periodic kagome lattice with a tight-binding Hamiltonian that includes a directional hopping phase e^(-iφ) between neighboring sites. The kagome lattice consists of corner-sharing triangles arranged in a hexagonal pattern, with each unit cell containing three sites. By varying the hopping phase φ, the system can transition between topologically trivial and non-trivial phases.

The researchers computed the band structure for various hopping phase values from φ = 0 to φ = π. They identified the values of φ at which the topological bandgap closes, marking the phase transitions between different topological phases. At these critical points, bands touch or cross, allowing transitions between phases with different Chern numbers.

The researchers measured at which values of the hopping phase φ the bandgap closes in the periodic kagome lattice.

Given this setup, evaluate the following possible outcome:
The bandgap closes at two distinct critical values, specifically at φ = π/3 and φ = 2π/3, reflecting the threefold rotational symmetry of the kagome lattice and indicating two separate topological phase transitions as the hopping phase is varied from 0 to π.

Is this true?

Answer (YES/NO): YES